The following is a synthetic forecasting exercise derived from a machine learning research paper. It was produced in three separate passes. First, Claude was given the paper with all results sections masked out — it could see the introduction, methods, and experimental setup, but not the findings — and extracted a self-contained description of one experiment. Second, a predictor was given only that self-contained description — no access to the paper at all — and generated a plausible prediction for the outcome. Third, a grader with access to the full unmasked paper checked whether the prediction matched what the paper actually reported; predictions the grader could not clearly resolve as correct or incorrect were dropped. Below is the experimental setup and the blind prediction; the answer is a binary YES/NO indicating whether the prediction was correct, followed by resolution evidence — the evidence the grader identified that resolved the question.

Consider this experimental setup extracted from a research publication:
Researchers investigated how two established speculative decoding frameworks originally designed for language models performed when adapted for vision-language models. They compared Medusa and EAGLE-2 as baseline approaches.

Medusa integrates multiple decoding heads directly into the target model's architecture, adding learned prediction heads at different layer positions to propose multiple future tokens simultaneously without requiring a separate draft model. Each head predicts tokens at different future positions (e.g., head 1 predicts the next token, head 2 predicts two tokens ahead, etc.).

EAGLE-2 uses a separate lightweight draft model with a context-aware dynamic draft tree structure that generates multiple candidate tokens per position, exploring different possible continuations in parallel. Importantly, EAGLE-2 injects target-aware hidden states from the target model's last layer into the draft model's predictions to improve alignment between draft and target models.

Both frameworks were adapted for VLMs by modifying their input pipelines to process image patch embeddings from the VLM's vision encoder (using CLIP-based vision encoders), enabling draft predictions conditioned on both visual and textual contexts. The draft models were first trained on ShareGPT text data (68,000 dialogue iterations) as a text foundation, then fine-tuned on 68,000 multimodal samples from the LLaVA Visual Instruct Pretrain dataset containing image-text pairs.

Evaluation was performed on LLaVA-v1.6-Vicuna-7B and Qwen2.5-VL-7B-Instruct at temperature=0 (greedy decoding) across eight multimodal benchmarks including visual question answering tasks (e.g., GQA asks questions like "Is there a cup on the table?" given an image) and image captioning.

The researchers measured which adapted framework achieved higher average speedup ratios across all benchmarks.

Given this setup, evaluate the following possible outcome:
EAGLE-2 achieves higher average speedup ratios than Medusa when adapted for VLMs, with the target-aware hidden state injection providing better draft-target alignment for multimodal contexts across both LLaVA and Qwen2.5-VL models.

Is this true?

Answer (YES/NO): YES